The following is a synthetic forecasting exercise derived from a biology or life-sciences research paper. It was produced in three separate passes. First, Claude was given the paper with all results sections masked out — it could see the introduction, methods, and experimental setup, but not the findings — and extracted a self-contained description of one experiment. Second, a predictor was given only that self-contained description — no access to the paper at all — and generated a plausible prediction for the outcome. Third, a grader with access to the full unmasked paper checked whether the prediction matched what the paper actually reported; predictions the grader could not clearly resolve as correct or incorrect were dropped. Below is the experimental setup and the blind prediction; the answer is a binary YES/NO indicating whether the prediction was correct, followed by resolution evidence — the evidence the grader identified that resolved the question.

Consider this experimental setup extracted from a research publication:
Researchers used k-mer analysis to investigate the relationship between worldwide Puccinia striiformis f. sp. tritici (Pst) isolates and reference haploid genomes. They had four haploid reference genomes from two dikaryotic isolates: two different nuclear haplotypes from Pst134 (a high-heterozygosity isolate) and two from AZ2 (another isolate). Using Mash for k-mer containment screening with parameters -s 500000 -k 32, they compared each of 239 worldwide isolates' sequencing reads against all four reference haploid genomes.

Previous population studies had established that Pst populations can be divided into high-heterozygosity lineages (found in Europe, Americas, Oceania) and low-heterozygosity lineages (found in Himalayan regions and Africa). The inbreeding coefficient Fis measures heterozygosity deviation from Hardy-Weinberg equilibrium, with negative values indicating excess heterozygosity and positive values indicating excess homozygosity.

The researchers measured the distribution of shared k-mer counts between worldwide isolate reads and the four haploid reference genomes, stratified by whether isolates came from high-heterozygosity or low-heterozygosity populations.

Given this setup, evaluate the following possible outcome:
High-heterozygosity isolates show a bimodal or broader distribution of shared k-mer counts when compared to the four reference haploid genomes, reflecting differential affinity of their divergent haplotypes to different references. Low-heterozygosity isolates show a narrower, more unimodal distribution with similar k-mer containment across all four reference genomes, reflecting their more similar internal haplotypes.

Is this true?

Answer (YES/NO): NO